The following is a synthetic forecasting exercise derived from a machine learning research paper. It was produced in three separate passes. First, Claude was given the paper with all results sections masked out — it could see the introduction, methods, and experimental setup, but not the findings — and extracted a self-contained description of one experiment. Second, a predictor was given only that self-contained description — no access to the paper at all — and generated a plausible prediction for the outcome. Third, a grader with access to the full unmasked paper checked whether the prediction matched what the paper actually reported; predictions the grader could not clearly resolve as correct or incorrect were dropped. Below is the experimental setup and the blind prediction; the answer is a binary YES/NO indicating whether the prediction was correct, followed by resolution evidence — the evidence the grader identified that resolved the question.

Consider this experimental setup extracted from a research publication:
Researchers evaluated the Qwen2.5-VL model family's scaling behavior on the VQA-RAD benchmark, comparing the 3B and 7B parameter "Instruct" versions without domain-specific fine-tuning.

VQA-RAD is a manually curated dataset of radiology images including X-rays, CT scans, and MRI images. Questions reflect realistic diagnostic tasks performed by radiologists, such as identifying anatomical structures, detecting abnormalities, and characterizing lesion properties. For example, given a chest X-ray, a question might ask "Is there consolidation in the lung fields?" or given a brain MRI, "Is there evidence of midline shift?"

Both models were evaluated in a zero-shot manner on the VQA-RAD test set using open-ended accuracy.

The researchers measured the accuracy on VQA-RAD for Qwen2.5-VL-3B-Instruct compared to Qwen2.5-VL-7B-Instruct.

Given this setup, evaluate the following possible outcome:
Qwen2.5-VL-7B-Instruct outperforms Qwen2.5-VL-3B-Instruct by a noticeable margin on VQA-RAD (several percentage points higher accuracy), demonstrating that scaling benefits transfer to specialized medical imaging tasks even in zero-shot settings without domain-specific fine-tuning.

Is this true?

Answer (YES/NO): YES